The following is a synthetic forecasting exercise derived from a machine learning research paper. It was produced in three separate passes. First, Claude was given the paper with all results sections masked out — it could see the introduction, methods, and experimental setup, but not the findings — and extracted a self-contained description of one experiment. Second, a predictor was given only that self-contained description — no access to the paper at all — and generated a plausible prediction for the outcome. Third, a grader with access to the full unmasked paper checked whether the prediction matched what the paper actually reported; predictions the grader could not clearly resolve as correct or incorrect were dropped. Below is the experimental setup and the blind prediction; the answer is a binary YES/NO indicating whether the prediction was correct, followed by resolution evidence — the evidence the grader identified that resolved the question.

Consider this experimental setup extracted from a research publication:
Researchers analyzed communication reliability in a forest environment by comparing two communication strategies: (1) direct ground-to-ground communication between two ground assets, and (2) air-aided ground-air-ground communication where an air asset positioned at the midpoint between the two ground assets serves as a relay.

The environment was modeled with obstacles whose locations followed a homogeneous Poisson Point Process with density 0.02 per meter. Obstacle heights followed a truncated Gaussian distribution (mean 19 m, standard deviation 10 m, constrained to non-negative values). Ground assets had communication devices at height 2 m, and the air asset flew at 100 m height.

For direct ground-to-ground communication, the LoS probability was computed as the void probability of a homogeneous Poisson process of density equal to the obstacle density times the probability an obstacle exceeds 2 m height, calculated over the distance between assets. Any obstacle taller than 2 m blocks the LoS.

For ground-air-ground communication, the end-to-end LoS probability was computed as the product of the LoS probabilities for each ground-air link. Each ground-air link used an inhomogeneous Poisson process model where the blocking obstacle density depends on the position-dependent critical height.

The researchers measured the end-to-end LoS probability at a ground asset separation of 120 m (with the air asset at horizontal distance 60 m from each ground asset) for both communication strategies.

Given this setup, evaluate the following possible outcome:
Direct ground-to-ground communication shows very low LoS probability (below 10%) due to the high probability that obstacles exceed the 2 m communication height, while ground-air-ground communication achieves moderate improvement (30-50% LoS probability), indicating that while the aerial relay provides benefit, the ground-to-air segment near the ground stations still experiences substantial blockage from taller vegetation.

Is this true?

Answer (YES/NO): NO